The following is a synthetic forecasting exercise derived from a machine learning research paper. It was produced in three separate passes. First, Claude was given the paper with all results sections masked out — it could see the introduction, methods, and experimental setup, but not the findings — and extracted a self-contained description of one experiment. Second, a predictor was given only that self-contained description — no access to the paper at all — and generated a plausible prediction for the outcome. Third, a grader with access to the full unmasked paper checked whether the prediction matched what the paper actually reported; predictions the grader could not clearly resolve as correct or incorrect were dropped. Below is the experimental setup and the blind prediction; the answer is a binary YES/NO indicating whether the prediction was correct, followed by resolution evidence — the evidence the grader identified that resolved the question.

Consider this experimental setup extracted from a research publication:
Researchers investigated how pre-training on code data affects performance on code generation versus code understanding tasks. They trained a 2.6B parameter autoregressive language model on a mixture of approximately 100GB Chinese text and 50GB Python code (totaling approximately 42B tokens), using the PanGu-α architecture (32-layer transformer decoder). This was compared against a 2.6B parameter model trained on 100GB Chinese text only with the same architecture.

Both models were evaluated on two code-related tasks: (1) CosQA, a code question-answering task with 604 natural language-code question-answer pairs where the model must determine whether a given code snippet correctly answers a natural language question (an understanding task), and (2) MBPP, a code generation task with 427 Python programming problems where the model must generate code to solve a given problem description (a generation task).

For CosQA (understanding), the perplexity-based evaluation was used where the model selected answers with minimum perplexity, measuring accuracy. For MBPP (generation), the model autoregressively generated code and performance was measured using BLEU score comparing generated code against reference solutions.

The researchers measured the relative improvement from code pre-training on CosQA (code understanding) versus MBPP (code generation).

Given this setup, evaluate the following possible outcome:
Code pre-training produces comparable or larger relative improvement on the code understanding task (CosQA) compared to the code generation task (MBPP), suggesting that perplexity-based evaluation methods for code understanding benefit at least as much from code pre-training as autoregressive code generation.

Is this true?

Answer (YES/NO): NO